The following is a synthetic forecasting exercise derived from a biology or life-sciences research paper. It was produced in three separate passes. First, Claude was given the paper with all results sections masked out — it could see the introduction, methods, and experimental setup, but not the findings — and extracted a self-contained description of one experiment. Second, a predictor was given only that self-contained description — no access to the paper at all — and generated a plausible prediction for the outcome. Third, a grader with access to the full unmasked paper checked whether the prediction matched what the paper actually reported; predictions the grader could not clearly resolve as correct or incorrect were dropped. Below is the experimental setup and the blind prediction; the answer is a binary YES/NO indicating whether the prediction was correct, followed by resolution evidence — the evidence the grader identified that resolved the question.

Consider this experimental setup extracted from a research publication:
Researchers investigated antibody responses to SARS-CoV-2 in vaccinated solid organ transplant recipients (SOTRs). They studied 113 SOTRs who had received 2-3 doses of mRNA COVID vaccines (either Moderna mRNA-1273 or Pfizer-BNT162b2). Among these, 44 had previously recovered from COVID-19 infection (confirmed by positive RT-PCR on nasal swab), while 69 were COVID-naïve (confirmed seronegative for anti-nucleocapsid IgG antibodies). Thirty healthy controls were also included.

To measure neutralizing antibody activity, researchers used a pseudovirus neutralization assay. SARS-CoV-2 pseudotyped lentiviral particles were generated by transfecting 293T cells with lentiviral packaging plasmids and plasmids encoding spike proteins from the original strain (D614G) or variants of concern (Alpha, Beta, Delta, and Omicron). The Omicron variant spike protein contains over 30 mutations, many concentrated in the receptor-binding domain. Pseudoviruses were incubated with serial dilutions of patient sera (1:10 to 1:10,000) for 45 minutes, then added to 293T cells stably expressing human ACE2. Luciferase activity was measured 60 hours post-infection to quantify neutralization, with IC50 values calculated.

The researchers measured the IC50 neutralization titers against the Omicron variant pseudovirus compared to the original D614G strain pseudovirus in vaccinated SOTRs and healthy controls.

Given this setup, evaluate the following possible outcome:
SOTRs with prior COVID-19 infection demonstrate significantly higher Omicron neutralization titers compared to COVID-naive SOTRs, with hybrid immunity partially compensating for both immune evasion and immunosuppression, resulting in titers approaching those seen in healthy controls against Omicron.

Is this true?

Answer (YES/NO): YES